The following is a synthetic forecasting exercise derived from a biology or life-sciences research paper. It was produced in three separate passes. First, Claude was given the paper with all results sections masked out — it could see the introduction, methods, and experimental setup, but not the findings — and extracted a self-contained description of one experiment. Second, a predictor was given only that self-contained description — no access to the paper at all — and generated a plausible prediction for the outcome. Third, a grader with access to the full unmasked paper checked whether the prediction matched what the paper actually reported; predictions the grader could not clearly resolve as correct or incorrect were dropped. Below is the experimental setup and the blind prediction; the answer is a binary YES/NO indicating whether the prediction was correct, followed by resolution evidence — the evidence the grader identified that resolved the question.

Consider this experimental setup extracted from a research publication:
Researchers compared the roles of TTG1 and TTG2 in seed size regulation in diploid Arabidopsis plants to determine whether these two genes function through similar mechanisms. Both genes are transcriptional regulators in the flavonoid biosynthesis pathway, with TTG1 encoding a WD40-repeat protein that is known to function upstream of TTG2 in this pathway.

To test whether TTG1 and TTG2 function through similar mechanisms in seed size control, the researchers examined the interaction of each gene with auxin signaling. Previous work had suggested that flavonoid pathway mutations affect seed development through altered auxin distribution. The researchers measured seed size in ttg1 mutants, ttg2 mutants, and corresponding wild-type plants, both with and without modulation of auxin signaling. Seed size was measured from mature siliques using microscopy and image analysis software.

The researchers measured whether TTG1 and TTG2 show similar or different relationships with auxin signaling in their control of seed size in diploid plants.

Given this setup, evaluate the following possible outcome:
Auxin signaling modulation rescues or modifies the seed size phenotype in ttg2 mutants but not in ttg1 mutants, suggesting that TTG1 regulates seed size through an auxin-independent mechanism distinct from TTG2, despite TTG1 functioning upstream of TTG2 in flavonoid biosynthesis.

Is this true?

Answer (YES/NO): NO